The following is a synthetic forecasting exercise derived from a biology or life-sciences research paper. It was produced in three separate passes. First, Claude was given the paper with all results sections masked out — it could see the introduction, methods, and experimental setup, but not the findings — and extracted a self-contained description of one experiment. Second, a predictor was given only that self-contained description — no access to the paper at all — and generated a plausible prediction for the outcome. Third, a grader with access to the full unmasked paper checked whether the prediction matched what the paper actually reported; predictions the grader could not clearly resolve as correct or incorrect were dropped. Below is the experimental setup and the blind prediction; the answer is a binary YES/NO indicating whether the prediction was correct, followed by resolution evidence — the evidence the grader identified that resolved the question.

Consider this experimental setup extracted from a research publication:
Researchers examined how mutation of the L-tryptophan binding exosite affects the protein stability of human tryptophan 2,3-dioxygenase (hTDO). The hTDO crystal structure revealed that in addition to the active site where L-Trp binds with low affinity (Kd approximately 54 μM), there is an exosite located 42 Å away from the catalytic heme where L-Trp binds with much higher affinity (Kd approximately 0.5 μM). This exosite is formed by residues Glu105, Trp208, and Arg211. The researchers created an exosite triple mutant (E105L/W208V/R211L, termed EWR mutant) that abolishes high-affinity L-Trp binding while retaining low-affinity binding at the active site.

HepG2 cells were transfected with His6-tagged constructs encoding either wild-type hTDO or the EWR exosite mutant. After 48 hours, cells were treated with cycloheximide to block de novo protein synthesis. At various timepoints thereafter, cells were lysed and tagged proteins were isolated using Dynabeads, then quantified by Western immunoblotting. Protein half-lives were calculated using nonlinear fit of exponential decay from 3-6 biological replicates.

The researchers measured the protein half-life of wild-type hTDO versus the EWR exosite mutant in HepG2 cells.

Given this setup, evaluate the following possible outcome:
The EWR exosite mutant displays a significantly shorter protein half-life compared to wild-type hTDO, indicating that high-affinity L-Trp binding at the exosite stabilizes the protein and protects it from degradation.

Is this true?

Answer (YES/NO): YES